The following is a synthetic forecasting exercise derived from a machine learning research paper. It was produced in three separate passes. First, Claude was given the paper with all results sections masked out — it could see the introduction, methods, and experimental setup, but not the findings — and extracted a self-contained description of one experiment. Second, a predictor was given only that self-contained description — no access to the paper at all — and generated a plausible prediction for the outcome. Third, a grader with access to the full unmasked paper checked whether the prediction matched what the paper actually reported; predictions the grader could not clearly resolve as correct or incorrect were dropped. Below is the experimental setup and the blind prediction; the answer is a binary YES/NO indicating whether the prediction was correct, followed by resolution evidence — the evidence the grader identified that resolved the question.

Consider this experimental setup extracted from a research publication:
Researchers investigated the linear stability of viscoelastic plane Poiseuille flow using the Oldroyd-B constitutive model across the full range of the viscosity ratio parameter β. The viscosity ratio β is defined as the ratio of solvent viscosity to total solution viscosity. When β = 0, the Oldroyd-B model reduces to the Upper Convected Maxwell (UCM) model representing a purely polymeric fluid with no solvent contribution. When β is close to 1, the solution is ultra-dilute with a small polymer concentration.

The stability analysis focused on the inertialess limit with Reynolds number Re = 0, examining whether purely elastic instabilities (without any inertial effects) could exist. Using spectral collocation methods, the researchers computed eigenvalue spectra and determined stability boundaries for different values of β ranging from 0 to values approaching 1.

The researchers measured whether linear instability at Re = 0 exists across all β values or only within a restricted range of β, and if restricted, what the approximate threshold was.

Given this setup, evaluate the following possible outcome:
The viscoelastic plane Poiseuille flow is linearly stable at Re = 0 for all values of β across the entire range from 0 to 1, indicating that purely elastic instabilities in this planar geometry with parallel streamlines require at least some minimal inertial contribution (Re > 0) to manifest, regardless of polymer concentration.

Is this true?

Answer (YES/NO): NO